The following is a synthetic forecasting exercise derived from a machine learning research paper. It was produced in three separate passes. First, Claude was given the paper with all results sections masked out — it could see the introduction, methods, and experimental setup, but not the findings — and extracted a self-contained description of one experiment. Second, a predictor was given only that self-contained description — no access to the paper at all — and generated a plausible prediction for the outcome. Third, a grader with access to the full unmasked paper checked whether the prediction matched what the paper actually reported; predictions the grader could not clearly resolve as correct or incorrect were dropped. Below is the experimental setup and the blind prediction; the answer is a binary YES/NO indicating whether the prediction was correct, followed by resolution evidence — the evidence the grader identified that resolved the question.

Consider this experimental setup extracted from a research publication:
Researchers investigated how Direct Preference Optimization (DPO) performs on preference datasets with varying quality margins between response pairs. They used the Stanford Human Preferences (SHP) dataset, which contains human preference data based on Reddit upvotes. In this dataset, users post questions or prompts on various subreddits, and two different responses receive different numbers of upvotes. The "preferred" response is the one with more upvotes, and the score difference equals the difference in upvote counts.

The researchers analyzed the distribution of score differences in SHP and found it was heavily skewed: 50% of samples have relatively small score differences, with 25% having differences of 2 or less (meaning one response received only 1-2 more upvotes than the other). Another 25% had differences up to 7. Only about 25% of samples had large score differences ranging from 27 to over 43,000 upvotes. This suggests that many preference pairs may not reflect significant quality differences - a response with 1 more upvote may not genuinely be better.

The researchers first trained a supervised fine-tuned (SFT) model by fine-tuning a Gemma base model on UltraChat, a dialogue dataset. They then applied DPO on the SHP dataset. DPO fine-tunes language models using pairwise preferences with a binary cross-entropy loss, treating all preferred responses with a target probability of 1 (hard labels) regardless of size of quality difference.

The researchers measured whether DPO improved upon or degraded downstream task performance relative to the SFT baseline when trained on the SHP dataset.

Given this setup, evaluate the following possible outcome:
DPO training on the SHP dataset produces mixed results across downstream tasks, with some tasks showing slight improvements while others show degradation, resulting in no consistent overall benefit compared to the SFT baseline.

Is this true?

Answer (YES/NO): NO